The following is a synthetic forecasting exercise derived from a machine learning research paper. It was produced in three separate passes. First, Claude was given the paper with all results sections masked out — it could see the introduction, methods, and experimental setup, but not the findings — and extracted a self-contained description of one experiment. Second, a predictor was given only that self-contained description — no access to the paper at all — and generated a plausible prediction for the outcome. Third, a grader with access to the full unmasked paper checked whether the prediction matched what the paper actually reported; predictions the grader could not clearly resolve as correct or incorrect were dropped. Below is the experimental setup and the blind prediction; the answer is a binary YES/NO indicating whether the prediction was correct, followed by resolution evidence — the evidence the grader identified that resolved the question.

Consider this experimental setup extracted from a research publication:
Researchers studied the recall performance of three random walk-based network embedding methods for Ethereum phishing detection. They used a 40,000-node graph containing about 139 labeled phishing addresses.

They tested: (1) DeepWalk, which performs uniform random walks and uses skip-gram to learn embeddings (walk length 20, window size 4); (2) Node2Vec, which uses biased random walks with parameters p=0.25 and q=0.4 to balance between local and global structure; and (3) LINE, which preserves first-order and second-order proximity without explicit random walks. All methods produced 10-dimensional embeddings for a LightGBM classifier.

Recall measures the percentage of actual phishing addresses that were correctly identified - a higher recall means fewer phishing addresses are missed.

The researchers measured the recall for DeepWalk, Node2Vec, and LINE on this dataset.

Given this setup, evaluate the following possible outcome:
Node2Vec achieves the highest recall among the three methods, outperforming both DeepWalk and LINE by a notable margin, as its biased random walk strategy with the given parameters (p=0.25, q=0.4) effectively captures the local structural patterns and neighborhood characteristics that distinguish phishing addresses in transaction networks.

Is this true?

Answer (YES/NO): NO